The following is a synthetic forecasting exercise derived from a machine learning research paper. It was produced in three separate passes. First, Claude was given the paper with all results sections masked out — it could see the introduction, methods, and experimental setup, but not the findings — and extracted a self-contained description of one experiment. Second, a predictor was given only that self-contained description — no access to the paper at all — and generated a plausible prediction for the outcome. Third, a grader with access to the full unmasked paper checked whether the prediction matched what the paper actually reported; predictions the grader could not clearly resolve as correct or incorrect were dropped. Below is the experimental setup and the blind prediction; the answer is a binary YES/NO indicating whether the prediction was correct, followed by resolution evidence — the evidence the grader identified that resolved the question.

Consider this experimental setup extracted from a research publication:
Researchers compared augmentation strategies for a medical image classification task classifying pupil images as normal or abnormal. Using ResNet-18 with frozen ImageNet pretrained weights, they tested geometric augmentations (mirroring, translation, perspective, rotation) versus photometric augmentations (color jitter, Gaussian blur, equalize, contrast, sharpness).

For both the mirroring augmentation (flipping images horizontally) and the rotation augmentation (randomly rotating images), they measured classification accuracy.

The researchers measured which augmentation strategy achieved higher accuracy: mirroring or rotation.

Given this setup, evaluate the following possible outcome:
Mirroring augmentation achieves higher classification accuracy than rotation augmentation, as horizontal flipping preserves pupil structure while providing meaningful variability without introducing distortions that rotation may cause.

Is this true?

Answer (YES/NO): NO